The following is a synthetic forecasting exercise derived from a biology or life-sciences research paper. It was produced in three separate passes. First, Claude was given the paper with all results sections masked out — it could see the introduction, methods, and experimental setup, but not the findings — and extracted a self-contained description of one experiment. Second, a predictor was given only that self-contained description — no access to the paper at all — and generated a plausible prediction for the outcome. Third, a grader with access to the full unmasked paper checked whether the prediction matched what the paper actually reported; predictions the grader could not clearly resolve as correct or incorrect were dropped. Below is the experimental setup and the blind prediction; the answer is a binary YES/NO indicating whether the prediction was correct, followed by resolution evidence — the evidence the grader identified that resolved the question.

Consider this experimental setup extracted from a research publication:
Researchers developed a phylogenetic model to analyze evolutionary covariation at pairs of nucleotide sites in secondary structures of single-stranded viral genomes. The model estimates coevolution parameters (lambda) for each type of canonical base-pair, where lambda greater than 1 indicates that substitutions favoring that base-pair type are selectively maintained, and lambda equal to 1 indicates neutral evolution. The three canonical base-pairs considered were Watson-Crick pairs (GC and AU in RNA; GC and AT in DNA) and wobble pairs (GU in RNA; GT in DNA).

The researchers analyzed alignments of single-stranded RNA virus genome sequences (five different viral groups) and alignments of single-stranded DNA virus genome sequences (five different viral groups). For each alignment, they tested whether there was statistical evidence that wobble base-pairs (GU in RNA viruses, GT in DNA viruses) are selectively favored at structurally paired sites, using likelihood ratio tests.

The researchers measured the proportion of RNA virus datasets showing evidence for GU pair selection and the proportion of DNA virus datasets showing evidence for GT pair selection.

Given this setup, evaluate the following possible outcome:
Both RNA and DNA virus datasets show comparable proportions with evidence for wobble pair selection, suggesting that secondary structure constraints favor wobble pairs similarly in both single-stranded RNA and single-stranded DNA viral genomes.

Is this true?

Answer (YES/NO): NO